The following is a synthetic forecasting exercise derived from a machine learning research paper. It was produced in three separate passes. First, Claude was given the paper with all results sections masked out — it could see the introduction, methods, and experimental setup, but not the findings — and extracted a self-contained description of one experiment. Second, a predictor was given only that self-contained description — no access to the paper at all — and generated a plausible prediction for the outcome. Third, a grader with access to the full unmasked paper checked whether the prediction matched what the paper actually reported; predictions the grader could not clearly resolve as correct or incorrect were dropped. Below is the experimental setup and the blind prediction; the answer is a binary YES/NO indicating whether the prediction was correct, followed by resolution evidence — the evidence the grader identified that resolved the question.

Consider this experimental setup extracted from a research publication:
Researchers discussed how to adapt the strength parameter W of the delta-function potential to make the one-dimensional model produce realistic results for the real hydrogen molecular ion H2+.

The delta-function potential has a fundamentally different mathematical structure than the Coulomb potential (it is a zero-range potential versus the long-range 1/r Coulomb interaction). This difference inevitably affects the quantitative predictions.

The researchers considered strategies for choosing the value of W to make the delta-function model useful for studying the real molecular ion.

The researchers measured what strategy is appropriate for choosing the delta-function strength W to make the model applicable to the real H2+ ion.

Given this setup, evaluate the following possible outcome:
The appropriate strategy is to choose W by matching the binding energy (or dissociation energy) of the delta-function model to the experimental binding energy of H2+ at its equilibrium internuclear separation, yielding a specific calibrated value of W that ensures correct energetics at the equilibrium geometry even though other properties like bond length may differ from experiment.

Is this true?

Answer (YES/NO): YES